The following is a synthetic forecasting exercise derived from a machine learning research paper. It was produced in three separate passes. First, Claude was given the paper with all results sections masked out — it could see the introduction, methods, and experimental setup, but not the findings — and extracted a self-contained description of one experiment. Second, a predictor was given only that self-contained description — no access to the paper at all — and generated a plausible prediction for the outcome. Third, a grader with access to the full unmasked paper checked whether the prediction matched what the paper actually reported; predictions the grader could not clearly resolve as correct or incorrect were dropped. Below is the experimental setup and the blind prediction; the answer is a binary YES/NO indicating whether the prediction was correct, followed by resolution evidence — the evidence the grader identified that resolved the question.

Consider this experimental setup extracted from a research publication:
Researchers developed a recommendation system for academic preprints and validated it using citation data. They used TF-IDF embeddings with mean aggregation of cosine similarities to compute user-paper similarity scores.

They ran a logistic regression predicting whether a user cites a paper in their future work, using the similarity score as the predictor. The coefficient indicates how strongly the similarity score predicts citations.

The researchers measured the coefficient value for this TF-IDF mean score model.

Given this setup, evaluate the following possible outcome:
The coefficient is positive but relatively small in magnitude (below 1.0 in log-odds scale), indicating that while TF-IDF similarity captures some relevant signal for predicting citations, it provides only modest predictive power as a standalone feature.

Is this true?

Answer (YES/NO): NO